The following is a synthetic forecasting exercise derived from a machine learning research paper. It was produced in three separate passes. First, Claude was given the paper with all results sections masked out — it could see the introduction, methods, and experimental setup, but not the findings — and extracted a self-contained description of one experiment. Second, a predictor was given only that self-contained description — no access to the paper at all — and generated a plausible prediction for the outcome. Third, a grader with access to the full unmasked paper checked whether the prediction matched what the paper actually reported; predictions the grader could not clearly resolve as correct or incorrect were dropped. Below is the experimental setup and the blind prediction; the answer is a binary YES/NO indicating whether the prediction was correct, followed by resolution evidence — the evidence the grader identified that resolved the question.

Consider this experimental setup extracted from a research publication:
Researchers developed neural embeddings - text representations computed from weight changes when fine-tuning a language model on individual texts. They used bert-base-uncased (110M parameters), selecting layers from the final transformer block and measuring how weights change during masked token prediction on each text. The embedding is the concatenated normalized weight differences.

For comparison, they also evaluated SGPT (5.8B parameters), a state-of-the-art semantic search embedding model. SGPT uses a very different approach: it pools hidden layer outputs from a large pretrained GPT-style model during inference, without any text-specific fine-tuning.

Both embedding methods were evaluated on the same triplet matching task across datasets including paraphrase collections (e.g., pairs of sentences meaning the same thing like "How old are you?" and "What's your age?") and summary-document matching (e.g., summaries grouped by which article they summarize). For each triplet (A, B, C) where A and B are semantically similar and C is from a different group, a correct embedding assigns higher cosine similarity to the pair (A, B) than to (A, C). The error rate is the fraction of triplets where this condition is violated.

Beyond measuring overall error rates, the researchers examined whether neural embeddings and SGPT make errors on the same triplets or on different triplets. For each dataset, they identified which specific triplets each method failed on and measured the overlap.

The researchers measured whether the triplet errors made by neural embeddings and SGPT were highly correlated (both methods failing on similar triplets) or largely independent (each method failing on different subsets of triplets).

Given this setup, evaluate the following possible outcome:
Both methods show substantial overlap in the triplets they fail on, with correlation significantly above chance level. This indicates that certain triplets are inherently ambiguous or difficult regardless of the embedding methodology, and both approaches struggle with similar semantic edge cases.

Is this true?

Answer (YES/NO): NO